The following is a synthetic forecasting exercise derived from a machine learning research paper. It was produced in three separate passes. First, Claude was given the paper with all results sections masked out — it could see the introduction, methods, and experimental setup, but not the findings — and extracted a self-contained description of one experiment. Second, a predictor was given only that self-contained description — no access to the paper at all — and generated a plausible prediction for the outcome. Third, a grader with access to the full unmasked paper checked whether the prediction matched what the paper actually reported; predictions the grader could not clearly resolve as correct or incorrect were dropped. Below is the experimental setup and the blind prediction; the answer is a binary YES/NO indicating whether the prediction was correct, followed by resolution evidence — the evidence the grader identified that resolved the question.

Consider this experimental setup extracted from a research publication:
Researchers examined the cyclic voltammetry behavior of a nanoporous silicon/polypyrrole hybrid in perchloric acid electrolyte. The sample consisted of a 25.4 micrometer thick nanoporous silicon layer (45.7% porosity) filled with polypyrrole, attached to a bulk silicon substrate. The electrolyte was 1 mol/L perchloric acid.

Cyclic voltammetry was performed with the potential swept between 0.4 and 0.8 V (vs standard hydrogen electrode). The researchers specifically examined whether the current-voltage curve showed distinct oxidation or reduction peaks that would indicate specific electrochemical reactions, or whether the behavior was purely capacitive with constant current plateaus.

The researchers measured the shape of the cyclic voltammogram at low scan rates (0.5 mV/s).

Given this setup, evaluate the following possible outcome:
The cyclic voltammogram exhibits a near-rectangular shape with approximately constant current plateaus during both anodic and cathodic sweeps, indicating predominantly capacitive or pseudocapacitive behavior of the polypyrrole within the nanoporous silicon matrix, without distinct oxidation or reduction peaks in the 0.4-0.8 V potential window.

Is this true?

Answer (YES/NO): YES